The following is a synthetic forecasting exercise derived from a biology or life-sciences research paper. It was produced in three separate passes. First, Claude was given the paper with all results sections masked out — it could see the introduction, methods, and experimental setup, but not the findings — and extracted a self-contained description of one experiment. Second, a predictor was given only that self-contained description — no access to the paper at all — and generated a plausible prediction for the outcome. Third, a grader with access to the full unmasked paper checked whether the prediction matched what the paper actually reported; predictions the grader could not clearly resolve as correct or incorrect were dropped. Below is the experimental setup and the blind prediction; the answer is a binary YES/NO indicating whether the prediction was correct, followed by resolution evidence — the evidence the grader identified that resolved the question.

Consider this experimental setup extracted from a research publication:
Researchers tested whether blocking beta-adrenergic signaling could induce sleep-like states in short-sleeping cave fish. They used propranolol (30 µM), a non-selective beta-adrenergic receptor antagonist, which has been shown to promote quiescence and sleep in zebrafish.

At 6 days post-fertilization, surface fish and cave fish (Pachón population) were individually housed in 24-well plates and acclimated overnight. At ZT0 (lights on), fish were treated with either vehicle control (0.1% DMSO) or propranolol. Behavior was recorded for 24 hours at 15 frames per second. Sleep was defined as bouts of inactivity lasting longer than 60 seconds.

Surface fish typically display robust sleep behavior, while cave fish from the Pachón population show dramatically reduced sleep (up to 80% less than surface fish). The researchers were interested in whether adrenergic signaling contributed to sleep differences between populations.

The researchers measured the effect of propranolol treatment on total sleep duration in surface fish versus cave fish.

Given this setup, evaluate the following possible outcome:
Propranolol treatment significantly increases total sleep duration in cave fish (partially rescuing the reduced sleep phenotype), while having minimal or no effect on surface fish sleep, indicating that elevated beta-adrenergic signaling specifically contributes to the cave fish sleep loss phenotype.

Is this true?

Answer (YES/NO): YES